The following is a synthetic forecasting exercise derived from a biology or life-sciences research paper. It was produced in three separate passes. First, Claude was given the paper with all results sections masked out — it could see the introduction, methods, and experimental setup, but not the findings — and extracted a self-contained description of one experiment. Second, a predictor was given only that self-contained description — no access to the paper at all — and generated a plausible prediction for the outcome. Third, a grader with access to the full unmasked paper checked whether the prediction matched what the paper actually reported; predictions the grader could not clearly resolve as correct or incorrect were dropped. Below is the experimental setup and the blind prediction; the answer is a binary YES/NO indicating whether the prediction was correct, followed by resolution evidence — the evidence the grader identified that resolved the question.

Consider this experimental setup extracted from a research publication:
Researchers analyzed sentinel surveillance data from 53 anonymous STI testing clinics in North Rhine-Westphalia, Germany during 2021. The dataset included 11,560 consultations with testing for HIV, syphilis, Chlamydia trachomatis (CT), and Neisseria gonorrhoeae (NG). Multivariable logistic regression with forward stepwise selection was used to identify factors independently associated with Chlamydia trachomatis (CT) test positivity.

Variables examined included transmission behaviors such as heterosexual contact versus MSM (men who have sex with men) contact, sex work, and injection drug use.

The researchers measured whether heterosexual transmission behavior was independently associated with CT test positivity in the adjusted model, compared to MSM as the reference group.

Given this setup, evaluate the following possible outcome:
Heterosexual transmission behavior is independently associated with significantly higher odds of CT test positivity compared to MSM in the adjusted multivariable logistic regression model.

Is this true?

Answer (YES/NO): NO